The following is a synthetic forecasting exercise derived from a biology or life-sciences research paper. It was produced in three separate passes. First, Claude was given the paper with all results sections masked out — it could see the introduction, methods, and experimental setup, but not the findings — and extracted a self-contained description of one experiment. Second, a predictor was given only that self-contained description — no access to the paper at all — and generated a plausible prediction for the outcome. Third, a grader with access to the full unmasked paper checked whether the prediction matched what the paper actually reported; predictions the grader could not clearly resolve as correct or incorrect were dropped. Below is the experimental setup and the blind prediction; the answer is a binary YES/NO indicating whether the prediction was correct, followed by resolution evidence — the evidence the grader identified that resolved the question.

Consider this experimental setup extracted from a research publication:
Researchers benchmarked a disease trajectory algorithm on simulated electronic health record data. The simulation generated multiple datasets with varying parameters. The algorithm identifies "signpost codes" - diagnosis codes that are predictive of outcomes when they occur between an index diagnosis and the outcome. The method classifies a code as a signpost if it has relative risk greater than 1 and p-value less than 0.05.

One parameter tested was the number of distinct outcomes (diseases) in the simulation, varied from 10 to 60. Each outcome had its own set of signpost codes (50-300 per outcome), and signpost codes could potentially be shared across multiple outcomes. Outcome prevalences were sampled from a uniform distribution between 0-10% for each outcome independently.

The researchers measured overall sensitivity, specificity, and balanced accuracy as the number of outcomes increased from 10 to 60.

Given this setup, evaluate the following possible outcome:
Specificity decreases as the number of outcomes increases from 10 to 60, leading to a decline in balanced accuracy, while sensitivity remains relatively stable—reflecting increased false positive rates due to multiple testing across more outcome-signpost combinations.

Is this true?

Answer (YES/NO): NO